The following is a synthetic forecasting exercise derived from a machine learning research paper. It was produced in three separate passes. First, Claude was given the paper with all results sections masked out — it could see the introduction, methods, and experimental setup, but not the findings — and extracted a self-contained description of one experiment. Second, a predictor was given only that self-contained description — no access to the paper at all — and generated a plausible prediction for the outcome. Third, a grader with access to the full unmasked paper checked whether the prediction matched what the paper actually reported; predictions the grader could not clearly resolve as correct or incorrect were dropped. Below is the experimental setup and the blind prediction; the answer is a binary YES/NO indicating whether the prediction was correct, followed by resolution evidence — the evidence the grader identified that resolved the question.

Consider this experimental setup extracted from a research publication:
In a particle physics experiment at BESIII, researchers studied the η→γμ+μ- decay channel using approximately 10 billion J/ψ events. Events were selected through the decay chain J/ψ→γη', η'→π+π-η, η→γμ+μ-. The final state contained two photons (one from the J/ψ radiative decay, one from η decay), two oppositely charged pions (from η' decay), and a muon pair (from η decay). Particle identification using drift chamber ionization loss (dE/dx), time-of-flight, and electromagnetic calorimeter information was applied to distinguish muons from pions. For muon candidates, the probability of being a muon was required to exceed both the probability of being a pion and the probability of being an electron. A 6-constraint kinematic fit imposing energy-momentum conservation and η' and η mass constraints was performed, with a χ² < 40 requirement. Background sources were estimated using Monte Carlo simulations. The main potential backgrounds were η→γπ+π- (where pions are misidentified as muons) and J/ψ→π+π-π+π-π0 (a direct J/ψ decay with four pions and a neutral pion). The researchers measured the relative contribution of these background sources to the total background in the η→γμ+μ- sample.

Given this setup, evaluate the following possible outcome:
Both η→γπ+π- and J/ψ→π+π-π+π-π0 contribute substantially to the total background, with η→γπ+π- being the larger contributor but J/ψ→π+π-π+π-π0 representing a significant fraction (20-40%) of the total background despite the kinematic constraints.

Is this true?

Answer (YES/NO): NO